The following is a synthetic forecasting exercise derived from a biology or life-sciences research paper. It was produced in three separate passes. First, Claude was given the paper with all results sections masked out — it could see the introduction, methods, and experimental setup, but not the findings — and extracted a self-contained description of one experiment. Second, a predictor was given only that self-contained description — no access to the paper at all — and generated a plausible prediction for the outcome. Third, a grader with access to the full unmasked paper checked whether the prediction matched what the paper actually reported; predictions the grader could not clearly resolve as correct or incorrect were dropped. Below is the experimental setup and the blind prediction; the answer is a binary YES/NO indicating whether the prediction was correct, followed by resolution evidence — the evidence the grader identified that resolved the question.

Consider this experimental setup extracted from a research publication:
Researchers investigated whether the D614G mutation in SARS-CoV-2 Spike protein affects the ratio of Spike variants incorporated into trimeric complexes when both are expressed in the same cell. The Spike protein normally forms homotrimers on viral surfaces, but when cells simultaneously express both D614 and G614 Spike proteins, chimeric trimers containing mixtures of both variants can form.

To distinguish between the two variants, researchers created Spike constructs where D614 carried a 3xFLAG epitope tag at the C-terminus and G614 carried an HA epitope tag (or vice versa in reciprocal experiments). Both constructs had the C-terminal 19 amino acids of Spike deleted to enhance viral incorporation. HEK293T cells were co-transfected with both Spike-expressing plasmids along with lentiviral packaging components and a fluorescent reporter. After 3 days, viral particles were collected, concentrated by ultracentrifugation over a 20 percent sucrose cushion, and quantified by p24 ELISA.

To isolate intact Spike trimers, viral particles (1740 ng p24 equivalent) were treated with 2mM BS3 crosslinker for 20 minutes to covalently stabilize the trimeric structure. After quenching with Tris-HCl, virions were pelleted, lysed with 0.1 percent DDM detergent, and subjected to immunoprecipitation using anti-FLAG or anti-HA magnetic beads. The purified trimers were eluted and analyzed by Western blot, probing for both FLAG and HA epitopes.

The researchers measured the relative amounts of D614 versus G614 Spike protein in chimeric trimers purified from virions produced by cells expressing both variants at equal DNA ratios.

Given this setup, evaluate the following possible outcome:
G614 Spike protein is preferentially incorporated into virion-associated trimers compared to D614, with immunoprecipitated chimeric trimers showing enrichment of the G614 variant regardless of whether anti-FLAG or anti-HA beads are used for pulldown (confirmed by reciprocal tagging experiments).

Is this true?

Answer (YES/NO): NO